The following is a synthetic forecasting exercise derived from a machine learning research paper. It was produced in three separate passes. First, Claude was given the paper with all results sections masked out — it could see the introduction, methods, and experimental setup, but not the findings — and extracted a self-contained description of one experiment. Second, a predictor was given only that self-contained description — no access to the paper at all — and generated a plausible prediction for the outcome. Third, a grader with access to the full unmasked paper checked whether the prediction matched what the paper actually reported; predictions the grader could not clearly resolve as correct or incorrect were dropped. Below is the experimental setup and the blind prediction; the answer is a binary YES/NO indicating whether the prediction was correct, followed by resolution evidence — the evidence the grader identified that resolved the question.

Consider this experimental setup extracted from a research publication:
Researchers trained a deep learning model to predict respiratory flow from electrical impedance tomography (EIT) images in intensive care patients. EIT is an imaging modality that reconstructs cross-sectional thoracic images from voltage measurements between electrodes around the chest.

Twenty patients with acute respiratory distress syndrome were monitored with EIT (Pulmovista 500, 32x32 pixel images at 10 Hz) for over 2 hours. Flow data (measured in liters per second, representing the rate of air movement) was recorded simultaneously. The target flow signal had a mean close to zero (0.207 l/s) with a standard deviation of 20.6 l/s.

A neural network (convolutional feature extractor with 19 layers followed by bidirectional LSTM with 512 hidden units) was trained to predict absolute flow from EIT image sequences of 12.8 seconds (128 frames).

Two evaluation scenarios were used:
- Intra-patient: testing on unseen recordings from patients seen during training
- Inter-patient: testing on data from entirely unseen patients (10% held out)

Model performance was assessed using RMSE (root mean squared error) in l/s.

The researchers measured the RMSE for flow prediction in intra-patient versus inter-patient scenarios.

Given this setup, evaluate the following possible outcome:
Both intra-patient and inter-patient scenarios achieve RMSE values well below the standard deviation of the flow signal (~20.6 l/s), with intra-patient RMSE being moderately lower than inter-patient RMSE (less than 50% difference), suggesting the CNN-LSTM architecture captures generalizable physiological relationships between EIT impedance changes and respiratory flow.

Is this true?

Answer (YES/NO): YES